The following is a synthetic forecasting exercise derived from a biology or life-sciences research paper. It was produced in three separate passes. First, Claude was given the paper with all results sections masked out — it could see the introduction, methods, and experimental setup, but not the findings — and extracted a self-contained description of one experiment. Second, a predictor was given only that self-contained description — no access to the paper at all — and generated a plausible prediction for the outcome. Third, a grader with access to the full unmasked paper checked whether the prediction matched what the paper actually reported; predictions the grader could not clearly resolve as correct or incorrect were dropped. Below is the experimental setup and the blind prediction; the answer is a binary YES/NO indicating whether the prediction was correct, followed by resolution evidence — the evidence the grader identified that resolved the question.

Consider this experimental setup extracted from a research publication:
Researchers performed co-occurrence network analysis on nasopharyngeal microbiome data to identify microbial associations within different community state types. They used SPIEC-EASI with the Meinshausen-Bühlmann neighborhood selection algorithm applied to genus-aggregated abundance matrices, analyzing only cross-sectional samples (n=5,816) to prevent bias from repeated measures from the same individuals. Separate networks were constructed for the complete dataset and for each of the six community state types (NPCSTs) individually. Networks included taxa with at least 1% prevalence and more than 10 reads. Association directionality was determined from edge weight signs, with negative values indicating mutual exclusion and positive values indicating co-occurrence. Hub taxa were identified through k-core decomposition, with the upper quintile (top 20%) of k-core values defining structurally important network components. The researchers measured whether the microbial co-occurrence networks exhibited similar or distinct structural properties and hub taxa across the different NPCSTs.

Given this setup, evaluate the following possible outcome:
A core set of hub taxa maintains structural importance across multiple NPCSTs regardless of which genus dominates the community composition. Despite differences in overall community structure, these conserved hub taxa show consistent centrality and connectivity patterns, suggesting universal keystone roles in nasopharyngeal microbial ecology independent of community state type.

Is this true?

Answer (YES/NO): YES